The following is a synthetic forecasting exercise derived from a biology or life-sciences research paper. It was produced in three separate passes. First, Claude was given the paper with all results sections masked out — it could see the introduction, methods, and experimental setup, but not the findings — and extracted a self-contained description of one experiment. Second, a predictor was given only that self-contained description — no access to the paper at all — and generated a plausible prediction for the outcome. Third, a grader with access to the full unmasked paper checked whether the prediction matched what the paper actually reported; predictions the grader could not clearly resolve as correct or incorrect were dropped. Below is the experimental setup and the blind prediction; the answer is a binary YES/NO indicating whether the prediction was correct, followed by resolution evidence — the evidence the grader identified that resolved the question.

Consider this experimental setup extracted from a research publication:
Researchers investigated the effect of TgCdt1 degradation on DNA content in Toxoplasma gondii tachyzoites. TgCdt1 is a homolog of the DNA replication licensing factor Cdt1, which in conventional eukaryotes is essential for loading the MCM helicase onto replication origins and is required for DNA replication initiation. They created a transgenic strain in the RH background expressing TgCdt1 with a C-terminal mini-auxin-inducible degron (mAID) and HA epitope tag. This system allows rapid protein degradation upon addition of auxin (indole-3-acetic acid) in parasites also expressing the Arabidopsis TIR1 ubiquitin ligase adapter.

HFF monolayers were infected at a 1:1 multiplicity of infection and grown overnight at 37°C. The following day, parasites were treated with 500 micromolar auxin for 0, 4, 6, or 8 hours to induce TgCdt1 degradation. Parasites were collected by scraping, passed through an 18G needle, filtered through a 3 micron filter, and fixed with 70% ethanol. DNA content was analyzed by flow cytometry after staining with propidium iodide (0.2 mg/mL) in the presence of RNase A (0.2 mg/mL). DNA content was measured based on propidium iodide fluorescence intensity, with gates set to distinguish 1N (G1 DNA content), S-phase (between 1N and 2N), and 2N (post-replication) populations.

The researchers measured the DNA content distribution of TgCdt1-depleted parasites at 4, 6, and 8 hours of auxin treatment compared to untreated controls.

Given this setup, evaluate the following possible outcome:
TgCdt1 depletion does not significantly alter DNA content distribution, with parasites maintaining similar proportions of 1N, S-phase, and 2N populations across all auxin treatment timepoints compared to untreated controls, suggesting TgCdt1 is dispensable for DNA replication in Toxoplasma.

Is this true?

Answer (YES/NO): NO